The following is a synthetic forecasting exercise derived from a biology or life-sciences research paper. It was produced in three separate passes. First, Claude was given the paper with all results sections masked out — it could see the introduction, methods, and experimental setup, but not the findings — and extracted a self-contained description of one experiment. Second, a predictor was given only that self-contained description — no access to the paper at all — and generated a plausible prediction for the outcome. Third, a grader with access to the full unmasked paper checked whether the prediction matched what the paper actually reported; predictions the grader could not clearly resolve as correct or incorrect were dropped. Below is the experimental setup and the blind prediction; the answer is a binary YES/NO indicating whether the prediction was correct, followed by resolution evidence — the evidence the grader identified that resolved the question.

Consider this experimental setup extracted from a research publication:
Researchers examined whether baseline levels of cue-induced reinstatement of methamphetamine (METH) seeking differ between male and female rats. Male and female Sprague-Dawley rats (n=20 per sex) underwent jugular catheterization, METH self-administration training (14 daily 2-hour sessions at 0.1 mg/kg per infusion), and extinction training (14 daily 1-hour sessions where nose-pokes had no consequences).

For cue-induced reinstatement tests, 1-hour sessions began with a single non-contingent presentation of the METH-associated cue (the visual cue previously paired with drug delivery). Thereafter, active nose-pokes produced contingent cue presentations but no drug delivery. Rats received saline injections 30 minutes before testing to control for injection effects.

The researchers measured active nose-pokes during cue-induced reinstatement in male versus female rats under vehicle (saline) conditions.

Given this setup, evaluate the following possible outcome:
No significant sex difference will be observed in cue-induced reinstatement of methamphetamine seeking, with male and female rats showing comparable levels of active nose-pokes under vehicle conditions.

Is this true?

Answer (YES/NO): YES